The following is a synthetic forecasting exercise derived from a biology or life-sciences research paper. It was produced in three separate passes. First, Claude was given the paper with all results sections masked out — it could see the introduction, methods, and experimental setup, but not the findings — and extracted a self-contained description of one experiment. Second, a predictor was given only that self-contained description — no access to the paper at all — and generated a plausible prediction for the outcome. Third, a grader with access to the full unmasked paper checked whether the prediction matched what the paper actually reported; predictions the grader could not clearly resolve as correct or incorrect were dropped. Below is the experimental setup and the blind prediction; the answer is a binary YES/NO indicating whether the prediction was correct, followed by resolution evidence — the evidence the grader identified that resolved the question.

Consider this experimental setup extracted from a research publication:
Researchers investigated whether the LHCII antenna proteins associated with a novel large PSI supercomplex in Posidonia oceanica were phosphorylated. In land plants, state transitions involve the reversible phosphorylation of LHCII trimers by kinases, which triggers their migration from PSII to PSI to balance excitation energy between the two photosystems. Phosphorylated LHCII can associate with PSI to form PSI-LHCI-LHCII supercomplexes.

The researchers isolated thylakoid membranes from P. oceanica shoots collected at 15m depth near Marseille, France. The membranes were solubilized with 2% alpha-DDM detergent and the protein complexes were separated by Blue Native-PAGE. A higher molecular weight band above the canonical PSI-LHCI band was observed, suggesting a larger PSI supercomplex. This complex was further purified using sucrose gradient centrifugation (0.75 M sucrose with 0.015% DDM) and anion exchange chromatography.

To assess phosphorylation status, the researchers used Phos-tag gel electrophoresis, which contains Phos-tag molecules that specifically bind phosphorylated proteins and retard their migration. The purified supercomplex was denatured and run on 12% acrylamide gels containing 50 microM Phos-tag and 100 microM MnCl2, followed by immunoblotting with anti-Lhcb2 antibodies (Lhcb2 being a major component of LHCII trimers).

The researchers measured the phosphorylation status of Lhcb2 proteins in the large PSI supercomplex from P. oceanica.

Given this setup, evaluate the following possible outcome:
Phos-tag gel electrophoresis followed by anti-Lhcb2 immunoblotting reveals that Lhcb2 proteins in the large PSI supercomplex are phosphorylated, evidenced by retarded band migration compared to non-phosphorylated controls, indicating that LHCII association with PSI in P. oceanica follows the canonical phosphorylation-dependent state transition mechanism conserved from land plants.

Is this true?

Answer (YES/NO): YES